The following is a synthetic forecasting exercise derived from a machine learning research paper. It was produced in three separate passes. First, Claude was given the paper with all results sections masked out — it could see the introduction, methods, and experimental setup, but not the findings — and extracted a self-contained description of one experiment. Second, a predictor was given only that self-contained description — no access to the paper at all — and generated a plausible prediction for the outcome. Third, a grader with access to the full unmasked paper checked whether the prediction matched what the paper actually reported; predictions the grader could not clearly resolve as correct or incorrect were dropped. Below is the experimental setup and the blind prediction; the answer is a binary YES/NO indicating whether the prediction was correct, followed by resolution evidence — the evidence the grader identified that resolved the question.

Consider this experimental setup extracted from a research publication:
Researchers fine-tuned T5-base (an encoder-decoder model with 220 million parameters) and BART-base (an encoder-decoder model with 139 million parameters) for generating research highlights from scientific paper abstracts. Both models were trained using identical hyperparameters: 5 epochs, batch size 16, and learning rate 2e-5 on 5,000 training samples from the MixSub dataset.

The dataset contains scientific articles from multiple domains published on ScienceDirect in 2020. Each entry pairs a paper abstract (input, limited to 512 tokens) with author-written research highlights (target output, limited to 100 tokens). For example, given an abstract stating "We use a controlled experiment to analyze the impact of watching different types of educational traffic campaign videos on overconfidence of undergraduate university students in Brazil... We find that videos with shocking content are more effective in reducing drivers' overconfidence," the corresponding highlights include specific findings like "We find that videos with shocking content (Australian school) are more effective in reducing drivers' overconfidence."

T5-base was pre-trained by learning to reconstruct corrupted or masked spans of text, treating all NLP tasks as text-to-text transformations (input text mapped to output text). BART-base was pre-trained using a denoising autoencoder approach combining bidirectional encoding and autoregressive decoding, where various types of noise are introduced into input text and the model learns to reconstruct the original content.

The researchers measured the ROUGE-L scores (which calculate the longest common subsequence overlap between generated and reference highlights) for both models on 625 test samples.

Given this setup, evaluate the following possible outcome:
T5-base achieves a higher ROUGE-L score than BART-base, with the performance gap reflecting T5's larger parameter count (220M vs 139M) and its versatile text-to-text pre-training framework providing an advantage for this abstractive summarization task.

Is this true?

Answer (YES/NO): NO